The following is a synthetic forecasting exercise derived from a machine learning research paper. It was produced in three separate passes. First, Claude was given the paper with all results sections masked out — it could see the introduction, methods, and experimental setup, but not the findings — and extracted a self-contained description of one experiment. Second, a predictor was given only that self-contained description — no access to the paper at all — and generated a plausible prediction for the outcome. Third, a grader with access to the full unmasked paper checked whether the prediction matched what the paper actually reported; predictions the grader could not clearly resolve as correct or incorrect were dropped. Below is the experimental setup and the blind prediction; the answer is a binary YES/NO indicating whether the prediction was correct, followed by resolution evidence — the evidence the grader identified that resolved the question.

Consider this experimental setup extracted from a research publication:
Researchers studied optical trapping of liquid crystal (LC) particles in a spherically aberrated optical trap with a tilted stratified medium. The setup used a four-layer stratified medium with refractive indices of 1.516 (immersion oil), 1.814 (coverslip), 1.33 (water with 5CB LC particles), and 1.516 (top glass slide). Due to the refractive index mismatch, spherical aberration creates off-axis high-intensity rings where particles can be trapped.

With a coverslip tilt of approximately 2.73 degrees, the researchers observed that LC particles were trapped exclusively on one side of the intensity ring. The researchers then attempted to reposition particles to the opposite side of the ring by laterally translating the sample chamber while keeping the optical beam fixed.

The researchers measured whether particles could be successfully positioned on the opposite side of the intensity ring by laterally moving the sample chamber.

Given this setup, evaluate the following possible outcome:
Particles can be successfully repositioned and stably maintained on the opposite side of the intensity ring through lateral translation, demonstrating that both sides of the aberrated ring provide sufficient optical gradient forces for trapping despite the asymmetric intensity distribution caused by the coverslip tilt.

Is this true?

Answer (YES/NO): NO